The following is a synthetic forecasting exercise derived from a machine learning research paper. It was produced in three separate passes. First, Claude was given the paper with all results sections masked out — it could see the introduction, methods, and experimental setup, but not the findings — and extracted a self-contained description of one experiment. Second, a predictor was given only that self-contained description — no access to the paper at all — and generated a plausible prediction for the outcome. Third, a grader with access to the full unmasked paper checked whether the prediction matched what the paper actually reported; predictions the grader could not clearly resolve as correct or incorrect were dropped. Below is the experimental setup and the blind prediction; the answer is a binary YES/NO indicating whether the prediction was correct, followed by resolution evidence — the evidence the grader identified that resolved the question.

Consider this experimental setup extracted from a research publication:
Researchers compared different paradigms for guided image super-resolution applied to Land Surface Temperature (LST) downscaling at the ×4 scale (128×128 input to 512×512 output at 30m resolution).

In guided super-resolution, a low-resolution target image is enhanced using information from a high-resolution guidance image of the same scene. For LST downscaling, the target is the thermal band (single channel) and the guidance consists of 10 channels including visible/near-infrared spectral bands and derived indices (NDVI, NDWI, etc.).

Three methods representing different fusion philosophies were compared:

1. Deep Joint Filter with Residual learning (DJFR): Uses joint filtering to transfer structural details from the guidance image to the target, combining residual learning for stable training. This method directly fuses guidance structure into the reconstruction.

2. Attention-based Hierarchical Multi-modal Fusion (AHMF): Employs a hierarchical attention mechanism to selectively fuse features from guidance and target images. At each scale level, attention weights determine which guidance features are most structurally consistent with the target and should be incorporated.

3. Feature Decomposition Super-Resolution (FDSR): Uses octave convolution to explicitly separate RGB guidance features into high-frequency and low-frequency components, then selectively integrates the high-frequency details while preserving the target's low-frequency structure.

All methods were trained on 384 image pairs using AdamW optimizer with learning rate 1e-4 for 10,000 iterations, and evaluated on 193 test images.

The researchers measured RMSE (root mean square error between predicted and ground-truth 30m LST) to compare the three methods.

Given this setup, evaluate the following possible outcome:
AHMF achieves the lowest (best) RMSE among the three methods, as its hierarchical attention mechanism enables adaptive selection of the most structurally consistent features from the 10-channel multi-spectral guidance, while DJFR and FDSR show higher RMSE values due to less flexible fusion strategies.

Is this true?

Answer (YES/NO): YES